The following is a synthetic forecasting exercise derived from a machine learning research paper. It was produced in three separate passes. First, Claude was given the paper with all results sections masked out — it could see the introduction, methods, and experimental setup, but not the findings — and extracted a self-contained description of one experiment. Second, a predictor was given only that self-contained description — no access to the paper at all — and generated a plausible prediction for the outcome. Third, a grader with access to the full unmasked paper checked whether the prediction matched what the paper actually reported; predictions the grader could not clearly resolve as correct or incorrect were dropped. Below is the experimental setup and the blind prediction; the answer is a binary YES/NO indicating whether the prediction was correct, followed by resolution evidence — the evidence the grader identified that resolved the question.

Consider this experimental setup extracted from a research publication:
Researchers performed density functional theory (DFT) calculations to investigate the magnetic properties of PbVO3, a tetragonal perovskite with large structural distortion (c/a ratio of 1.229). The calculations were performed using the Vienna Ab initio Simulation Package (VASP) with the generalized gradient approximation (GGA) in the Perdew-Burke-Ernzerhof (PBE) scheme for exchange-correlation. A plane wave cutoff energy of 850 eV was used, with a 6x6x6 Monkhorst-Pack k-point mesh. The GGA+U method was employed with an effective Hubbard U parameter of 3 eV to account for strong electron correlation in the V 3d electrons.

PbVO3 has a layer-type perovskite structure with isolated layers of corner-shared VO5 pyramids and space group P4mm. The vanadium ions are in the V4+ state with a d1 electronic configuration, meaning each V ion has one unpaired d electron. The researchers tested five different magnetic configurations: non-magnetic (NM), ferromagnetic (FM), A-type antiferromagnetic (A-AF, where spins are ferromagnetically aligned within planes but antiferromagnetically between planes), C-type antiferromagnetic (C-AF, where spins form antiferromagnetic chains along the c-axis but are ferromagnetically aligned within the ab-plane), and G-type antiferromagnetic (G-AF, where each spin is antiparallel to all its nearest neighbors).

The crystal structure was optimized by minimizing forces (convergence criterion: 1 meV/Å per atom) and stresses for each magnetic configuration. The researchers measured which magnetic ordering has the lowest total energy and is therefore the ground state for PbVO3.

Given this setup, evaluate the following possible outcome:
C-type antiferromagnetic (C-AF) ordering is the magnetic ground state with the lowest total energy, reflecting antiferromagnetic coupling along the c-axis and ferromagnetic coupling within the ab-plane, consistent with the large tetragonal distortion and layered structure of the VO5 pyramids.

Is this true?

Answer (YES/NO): YES